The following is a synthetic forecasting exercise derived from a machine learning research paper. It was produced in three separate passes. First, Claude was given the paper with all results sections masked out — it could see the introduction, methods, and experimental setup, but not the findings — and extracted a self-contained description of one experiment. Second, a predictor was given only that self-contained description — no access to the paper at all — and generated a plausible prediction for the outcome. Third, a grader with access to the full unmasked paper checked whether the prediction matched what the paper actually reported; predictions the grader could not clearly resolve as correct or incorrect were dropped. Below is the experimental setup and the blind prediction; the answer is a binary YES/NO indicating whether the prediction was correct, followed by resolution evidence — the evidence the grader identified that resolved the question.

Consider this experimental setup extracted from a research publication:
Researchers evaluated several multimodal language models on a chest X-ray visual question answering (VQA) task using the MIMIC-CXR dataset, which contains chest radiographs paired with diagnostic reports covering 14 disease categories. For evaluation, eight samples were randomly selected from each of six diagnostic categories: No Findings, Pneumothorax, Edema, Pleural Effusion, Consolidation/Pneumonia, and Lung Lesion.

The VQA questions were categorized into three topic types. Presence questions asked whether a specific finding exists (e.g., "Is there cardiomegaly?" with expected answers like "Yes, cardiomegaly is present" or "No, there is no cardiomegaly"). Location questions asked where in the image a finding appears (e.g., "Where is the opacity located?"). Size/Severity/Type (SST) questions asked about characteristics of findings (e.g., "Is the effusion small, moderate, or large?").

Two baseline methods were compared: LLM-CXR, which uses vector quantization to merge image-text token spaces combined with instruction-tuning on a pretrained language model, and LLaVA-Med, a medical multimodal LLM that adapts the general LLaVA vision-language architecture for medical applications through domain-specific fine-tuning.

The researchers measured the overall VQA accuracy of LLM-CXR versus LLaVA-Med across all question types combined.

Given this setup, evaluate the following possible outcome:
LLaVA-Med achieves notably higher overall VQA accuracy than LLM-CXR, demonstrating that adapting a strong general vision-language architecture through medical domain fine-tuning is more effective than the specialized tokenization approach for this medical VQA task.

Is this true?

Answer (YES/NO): YES